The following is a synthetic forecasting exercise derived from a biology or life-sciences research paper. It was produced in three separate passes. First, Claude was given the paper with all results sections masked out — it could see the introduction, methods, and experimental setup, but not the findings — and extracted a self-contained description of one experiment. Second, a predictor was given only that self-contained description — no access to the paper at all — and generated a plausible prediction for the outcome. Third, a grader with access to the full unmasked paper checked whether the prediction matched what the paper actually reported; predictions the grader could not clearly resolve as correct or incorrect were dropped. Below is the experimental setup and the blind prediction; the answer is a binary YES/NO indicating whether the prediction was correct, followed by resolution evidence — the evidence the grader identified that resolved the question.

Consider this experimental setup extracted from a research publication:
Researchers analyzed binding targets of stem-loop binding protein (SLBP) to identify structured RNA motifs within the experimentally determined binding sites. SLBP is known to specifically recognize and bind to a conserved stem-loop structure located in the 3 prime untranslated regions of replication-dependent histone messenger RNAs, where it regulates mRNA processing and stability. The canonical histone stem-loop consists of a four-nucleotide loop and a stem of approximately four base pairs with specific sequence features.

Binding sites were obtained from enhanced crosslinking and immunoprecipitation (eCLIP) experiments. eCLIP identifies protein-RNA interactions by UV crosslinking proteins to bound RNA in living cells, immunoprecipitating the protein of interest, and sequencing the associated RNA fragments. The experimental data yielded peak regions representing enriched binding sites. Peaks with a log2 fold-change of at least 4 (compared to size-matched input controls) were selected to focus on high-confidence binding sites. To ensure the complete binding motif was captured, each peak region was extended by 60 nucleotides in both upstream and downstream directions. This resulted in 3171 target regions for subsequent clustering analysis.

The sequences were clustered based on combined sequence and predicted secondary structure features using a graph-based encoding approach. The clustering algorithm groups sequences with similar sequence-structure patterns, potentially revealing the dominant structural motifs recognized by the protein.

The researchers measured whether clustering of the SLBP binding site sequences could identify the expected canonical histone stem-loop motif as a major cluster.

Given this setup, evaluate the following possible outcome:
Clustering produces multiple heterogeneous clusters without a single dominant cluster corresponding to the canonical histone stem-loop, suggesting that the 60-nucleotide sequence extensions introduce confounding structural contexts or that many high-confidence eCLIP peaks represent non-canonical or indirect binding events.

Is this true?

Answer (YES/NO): NO